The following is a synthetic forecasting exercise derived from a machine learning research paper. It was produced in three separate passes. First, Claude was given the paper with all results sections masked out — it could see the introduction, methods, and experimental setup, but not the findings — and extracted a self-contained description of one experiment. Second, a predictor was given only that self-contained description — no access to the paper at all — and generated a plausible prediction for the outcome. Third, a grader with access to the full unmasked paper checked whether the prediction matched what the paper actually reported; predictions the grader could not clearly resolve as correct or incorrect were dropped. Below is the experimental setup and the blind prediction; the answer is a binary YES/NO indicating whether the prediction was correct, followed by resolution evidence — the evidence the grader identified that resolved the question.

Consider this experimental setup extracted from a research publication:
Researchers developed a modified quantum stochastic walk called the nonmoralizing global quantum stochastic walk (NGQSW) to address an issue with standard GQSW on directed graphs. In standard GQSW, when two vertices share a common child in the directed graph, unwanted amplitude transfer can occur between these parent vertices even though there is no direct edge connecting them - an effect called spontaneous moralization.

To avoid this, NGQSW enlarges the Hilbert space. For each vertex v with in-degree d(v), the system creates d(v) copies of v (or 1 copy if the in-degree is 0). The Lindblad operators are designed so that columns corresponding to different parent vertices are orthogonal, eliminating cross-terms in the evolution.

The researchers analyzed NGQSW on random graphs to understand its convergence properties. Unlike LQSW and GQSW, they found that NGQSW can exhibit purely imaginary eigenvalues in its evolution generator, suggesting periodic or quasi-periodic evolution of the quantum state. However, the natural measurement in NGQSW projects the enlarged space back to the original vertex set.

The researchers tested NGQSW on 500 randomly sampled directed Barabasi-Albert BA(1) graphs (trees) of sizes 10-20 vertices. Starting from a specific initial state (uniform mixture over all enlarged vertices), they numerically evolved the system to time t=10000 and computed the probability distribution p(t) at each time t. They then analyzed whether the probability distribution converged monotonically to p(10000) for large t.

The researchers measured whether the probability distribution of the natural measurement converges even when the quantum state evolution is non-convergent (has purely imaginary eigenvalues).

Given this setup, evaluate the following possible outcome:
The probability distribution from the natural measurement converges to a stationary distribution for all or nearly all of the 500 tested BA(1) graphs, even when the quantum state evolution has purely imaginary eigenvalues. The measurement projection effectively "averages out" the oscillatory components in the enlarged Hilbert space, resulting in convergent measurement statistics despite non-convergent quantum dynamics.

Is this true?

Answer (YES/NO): YES